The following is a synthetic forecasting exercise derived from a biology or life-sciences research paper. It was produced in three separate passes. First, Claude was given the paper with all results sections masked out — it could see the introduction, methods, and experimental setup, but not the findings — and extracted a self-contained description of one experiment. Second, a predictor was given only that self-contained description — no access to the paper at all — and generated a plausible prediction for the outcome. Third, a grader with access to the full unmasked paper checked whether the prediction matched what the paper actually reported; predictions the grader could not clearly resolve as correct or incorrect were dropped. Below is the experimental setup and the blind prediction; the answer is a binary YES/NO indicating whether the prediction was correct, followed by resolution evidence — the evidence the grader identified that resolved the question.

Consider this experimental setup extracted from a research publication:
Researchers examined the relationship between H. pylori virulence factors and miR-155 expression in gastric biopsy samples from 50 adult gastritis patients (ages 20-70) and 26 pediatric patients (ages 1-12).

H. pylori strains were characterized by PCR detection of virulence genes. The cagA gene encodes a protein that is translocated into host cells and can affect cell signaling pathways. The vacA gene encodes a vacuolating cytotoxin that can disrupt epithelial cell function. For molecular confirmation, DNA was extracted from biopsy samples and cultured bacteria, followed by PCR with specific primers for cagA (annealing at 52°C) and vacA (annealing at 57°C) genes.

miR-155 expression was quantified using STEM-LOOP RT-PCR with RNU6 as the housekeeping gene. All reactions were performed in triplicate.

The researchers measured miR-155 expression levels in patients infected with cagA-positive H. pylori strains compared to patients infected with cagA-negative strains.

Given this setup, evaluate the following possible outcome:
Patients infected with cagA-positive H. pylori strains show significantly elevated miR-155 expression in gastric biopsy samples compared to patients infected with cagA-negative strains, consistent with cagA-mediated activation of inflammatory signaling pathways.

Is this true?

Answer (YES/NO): NO